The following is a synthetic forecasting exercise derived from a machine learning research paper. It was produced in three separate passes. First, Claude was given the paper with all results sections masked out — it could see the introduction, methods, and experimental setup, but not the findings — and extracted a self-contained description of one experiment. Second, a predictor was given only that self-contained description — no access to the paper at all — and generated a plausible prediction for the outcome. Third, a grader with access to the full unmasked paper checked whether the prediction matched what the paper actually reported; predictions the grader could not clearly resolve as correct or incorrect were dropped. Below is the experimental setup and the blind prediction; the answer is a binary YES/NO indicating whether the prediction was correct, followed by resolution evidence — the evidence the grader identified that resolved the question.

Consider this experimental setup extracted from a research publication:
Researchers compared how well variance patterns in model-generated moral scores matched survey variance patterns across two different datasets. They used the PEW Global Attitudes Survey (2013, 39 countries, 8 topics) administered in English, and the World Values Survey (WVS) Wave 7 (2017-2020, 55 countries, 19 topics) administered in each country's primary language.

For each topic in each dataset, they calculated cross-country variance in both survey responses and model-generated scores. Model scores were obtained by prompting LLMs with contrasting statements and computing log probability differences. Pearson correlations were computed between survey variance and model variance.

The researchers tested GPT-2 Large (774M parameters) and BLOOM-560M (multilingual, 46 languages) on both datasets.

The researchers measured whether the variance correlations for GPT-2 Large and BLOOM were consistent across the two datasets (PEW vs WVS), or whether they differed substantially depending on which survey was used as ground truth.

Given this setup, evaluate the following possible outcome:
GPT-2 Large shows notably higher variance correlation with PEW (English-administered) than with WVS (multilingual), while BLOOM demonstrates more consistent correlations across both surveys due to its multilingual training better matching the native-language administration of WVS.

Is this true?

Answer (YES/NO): NO